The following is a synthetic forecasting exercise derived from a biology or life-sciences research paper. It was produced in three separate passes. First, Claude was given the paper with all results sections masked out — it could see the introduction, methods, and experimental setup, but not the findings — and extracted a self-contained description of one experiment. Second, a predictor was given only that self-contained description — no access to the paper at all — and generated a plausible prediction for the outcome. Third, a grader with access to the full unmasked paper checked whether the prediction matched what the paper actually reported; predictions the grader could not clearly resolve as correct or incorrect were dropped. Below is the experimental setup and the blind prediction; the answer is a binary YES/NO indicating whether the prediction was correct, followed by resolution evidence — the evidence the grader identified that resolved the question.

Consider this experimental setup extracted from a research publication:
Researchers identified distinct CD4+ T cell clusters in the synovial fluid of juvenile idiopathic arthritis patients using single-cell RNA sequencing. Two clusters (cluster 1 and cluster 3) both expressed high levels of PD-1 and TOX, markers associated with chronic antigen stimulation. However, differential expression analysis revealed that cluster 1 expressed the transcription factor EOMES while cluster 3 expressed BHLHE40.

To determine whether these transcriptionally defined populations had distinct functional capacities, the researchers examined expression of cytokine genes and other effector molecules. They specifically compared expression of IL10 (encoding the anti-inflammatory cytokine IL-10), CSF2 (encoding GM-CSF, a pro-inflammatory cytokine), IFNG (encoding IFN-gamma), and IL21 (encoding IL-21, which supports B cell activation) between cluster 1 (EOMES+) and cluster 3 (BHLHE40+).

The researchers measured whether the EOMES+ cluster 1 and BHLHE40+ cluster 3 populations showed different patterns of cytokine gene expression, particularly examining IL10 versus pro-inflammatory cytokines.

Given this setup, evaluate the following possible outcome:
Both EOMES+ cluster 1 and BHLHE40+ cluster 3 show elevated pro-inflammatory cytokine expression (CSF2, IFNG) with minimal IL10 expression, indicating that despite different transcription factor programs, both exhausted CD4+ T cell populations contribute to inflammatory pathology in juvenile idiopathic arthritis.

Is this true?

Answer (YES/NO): NO